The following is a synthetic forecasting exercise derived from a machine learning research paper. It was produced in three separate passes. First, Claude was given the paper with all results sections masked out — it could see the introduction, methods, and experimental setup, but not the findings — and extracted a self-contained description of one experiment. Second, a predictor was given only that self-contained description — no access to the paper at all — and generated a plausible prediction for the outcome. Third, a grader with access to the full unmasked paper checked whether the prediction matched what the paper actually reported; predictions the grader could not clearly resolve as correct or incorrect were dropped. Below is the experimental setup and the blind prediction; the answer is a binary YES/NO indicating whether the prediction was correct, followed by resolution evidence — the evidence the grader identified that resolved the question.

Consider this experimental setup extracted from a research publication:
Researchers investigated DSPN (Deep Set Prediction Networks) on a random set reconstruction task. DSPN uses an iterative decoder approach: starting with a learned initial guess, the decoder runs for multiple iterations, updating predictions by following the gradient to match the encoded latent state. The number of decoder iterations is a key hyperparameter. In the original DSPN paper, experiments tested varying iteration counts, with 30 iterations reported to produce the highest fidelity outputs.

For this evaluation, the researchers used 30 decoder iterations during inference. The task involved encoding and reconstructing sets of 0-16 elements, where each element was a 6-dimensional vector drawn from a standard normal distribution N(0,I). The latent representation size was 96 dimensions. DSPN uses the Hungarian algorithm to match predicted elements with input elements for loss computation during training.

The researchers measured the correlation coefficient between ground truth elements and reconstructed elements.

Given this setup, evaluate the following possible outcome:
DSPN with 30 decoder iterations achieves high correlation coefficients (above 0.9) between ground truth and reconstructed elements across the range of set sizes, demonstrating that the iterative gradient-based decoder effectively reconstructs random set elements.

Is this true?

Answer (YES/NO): NO